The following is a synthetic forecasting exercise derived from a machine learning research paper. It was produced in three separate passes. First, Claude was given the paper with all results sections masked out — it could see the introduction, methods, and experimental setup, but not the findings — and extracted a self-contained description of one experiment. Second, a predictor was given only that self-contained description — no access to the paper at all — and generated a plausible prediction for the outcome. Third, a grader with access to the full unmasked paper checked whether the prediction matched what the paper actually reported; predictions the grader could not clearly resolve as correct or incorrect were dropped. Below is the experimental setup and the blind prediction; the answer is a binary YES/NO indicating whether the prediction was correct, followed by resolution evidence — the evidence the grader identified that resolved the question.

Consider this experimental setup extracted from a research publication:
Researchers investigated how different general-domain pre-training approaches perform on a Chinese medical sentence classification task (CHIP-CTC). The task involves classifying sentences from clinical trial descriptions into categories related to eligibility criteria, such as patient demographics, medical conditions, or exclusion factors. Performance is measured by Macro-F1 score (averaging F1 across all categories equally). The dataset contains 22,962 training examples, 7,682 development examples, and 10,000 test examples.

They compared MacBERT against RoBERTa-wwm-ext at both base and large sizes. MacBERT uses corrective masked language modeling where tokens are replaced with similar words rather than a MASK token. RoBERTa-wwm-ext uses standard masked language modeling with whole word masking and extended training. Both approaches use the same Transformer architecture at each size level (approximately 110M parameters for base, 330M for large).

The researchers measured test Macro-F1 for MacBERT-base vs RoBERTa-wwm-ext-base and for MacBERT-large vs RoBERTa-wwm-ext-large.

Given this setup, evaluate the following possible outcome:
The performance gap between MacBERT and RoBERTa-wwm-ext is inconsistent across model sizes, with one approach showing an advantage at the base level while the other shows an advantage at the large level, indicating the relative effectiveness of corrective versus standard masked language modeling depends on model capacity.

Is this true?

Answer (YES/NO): YES